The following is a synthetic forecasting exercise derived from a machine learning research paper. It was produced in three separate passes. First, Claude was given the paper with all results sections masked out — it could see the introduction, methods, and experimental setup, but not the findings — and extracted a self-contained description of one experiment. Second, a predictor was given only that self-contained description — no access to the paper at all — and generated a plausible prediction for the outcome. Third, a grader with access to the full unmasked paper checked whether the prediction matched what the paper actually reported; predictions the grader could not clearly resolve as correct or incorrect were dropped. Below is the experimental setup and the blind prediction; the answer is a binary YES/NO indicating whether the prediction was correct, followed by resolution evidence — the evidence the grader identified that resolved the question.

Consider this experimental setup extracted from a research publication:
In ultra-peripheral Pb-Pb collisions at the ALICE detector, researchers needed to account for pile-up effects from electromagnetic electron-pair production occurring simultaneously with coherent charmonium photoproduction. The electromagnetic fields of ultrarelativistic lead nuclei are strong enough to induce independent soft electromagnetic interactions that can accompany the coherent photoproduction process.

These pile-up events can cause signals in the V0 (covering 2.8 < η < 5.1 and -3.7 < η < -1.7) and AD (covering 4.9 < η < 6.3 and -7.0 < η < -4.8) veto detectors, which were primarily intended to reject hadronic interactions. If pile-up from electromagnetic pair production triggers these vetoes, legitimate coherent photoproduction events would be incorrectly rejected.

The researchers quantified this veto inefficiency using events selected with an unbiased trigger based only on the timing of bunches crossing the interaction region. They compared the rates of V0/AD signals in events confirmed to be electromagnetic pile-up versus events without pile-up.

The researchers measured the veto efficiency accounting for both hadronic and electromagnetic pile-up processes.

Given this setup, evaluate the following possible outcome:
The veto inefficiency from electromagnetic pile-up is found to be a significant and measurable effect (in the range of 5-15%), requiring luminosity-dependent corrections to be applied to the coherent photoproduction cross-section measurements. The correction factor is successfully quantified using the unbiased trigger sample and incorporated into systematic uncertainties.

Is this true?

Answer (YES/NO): NO